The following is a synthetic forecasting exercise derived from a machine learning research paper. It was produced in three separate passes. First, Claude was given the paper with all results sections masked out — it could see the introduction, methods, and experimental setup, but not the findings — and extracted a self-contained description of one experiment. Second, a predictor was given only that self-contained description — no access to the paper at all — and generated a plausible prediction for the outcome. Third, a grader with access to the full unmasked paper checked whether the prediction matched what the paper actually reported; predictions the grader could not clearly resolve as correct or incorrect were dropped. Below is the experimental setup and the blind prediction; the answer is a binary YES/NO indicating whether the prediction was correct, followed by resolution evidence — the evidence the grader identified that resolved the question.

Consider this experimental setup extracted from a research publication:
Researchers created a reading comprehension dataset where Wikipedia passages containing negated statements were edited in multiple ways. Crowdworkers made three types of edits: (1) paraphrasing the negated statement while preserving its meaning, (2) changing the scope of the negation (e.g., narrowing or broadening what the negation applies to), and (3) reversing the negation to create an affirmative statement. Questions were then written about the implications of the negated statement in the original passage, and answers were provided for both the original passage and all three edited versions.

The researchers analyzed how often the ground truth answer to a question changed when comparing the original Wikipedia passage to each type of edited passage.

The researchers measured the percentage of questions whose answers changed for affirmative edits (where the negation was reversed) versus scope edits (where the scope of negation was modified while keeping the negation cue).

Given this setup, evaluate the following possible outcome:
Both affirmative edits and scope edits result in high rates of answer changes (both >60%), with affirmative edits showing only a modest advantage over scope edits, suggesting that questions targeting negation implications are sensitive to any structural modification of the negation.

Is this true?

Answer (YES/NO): YES